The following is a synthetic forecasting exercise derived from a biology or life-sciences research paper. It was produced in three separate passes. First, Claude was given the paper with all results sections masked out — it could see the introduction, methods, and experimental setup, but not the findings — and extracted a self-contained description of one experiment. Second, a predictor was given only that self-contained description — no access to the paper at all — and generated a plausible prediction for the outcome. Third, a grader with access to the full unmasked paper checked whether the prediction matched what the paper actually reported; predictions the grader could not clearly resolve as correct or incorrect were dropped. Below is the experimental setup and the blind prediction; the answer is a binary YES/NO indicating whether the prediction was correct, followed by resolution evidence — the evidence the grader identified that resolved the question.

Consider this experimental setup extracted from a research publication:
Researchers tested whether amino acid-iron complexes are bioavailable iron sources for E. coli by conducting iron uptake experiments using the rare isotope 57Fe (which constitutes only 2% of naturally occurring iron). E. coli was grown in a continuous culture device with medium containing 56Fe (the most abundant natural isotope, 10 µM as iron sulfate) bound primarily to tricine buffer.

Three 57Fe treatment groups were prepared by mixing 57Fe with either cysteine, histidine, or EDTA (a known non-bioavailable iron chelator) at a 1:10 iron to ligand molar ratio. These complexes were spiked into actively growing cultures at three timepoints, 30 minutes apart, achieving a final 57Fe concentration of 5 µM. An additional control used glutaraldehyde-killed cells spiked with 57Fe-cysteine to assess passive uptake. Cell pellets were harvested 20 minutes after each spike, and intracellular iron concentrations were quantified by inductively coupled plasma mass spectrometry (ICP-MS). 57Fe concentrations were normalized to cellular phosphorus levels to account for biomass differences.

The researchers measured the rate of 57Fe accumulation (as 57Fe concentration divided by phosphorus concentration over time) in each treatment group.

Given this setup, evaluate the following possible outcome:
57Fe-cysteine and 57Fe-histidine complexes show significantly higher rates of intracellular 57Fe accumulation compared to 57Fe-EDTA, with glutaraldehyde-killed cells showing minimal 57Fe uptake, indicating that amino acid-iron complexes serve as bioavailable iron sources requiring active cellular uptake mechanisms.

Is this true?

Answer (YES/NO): YES